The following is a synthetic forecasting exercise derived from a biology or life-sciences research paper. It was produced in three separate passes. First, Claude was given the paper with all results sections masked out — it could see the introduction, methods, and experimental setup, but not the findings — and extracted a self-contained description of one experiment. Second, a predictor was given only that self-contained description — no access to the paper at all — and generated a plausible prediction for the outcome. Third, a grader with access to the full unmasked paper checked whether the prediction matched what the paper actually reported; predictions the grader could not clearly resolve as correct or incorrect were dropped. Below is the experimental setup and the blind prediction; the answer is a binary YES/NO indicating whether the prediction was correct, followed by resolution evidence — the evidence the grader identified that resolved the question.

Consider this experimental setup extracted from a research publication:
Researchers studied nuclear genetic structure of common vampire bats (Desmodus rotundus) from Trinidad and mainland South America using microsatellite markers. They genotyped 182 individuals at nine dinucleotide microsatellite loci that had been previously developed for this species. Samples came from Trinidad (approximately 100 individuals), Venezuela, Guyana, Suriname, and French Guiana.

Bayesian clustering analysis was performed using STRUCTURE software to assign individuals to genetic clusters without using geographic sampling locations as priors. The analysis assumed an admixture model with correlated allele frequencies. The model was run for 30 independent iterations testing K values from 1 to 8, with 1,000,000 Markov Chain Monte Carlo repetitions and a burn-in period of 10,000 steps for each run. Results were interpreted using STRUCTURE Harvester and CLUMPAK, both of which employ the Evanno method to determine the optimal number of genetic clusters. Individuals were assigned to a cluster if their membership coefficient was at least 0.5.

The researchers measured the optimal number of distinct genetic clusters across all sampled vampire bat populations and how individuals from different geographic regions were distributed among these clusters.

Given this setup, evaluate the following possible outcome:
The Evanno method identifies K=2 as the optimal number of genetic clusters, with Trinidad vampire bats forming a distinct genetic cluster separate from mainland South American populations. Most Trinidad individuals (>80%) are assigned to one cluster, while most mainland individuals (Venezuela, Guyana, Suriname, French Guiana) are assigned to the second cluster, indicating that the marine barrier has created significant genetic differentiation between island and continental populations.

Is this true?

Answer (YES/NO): YES